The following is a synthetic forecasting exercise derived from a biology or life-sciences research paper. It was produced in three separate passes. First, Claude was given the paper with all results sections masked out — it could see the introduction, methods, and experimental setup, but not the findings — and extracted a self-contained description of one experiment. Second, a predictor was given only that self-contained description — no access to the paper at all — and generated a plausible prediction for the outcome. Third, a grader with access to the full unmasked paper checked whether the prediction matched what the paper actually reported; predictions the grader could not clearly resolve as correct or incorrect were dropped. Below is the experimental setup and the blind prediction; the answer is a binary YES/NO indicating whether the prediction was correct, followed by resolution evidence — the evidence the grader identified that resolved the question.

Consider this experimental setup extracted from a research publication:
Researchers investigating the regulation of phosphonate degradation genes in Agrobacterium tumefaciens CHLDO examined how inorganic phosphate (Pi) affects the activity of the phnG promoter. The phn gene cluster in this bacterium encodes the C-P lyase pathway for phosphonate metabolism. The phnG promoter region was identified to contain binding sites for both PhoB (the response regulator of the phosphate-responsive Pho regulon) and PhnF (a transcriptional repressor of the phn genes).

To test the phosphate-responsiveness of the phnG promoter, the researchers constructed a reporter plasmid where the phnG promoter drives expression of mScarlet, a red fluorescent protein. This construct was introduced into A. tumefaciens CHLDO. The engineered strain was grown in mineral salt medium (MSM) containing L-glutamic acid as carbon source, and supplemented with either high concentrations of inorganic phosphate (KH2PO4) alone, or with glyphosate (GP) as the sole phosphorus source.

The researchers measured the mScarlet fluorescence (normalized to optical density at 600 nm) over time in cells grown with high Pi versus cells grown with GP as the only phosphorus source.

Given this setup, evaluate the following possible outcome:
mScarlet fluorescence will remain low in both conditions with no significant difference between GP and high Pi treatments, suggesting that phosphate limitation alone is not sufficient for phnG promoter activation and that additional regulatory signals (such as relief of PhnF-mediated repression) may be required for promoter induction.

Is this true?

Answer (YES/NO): NO